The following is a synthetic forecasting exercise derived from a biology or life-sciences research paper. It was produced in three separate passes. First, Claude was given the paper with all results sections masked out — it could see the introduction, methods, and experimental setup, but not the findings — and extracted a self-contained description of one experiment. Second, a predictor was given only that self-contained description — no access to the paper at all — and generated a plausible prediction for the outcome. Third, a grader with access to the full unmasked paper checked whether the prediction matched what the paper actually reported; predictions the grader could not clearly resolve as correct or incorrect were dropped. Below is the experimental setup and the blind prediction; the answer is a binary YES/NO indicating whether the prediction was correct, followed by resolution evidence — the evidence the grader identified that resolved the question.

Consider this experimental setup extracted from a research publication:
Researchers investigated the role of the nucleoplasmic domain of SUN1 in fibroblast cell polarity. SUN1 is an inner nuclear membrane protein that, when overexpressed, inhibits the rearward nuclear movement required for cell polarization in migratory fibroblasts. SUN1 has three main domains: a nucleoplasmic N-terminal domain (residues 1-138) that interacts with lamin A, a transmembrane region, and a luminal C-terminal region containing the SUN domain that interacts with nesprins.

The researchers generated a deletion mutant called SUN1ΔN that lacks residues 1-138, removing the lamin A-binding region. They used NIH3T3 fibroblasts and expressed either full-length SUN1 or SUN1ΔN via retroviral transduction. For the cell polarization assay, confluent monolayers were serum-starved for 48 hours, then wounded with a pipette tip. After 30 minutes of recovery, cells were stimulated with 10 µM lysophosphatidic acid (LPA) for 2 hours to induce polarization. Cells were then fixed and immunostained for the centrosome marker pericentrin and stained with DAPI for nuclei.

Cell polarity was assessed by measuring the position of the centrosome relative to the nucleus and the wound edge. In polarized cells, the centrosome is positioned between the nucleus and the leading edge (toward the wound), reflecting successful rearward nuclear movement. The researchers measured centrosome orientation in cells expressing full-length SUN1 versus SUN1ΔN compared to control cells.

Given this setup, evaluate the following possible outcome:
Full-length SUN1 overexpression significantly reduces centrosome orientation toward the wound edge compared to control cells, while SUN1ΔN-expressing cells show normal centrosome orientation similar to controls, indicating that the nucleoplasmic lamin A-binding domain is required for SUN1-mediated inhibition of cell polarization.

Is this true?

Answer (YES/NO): YES